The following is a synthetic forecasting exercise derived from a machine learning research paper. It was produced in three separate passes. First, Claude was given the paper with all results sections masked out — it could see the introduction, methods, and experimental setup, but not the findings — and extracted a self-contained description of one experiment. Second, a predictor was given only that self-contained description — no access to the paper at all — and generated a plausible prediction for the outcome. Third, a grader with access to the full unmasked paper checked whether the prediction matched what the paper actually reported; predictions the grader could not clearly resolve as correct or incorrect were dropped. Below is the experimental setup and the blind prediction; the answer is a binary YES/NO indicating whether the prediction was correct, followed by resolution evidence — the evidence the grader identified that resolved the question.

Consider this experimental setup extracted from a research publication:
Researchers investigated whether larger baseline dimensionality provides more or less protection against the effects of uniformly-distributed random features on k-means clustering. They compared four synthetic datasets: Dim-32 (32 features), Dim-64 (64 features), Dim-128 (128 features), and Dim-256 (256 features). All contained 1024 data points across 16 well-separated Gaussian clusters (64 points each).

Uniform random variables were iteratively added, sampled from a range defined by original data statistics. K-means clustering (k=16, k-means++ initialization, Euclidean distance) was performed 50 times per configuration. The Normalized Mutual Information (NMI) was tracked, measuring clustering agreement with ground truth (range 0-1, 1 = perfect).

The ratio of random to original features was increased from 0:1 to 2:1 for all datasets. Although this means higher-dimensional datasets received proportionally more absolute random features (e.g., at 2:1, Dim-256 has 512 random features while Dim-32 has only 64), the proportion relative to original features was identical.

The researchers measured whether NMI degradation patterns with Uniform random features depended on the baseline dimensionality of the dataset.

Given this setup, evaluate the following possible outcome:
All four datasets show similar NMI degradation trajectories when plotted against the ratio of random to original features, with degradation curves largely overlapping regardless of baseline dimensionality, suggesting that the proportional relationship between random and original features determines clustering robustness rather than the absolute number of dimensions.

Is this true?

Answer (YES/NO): NO